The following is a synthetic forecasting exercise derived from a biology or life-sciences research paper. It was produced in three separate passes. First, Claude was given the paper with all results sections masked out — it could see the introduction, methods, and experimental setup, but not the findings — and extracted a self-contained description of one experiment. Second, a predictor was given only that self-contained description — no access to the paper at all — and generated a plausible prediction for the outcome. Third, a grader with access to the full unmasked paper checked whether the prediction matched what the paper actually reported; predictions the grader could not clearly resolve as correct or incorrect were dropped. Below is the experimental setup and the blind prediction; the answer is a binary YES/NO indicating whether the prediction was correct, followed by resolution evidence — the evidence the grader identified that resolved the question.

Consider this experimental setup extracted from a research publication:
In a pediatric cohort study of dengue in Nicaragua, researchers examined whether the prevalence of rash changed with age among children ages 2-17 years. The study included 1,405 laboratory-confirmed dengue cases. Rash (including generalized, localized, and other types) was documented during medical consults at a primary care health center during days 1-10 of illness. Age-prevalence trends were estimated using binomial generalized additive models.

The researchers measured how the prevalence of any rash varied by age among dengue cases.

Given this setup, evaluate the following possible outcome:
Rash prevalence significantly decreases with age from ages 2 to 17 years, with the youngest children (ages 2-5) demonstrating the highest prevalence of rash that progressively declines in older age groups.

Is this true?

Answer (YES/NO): YES